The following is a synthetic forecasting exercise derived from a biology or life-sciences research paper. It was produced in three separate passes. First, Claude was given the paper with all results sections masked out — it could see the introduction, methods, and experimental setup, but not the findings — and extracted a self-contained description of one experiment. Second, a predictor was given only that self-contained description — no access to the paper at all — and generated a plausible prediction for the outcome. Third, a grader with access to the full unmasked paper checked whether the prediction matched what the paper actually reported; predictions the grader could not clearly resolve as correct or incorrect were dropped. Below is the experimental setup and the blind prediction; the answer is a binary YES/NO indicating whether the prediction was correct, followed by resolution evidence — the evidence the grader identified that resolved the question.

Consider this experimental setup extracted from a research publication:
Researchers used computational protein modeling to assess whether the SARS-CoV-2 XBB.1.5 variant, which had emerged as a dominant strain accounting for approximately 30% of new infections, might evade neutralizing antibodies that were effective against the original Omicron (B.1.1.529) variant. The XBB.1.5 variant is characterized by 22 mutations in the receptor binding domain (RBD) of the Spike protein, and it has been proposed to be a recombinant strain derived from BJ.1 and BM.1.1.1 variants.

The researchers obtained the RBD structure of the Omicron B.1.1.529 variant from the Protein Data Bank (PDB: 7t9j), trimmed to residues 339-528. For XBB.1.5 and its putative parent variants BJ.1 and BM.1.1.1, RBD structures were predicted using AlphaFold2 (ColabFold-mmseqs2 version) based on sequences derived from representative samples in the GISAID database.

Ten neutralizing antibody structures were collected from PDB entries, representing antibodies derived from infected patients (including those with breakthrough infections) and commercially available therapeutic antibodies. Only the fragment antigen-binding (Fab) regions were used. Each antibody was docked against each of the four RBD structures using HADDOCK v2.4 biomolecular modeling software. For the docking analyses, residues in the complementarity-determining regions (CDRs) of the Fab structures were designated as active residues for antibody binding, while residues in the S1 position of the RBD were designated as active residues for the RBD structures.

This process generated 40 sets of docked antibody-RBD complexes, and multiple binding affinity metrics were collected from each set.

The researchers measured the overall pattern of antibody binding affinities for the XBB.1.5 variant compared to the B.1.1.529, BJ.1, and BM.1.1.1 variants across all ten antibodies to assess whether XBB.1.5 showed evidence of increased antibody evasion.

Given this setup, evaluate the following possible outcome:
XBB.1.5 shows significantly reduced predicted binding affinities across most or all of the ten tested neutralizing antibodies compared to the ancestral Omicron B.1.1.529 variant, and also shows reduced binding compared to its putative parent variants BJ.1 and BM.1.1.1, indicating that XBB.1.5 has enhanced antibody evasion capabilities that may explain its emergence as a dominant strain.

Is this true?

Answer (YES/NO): NO